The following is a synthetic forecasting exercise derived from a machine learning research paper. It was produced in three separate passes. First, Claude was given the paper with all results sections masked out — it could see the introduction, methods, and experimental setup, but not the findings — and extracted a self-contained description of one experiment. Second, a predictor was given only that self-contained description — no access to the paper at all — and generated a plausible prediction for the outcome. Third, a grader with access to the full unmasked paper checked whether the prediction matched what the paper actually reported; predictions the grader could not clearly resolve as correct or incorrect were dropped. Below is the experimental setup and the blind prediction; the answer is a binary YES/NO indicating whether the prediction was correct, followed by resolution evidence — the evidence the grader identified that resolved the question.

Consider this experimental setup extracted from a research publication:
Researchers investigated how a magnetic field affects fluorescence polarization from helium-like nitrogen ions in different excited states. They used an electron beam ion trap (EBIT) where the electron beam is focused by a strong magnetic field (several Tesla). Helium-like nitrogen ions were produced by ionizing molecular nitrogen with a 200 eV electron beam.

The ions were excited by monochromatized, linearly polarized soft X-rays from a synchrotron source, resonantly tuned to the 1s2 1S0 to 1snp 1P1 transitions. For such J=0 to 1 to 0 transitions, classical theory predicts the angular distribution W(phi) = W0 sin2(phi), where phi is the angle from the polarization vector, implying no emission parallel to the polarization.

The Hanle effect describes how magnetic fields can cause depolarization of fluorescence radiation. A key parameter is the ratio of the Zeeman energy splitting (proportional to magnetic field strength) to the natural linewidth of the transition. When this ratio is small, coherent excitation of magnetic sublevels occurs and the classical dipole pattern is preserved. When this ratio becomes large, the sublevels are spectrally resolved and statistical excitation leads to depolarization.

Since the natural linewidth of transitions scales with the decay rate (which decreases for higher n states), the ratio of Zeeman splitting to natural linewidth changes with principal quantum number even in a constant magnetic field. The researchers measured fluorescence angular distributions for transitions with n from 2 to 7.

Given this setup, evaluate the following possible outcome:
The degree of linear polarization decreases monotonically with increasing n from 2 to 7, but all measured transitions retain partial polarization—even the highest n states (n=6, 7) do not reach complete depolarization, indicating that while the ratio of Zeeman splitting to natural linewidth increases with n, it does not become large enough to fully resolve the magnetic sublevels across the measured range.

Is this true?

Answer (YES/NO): NO